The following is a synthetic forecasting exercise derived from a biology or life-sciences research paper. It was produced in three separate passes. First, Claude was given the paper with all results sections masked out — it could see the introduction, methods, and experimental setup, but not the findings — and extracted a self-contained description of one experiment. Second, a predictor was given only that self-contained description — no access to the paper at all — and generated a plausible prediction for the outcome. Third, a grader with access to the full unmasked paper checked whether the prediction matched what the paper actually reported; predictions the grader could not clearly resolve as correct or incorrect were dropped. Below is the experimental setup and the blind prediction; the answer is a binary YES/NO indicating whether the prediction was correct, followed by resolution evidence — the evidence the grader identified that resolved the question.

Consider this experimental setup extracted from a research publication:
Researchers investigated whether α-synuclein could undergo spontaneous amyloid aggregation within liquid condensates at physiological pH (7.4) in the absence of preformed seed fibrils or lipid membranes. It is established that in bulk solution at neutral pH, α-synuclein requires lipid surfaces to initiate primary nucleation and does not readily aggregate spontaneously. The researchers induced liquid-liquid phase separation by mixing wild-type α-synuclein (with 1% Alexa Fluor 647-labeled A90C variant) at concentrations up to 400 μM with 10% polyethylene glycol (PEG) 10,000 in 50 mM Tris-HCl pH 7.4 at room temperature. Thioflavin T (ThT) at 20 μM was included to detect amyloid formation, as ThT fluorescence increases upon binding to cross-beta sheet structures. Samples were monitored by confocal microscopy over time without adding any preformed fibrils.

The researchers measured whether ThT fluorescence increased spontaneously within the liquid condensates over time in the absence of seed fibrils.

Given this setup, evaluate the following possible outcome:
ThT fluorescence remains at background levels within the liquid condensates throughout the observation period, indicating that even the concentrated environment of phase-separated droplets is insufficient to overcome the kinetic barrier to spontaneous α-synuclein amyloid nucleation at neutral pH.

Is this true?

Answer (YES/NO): NO